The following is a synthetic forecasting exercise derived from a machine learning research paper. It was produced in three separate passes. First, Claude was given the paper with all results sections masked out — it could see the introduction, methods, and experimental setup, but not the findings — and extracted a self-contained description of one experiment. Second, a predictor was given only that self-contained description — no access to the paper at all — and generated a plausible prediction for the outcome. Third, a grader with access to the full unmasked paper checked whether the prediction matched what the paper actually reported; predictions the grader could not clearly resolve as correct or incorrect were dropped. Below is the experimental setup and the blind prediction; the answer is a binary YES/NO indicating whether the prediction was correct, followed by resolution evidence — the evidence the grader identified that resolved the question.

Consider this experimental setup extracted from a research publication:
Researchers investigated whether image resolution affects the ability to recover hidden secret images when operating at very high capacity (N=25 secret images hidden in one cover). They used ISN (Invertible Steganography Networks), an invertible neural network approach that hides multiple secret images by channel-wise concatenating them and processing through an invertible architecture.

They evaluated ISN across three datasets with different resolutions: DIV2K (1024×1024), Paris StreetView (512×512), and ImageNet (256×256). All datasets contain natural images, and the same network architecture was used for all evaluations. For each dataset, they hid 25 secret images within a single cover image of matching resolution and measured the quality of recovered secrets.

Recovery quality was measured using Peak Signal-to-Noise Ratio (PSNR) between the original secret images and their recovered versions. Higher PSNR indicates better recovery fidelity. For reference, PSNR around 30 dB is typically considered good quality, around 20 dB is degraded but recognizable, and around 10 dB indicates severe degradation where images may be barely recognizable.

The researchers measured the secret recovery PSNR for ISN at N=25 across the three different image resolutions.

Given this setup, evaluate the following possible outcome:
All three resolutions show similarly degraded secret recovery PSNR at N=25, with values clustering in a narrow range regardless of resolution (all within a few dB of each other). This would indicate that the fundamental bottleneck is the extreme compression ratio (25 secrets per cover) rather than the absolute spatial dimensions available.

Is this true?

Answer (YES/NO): YES